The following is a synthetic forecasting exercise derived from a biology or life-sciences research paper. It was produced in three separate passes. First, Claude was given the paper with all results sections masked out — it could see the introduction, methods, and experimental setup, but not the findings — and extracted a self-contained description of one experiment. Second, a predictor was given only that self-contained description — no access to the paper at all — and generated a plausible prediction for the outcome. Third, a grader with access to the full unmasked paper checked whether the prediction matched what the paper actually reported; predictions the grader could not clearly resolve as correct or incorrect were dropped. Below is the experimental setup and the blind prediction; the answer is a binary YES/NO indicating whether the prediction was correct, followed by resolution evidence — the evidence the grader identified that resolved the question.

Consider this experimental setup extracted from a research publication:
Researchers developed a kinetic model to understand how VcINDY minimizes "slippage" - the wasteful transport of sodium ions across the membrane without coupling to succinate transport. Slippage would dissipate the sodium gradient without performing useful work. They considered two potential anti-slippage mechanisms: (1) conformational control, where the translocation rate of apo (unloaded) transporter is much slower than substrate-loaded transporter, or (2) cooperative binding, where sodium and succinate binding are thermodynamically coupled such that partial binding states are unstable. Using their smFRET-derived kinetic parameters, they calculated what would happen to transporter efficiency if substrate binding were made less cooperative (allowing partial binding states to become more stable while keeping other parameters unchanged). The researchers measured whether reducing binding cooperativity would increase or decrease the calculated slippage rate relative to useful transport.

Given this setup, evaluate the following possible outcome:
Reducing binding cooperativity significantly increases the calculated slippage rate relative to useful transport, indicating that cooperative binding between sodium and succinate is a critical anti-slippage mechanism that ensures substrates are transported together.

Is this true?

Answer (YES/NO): YES